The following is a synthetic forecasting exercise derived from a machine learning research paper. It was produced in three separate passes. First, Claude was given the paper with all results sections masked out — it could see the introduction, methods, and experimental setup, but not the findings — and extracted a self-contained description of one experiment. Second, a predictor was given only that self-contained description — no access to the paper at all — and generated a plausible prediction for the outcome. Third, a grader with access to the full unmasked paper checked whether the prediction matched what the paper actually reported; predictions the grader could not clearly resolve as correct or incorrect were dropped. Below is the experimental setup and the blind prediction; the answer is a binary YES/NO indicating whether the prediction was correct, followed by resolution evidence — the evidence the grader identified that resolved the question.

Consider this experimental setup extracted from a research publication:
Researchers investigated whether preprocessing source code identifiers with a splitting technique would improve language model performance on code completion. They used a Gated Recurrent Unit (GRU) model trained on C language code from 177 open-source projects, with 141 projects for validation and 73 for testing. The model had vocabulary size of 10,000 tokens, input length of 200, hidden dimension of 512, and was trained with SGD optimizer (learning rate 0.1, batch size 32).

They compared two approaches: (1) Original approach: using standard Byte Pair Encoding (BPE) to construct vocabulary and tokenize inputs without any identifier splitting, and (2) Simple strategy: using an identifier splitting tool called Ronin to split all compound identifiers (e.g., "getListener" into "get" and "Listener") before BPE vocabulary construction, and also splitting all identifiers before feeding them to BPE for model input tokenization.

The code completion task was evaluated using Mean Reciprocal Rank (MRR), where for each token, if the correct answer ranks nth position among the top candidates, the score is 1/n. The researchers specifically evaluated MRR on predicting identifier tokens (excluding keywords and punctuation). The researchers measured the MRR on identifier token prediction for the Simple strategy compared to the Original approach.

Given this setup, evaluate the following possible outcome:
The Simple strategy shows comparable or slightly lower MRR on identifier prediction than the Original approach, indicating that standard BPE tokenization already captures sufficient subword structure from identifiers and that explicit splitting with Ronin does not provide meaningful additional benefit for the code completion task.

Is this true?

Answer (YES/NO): NO